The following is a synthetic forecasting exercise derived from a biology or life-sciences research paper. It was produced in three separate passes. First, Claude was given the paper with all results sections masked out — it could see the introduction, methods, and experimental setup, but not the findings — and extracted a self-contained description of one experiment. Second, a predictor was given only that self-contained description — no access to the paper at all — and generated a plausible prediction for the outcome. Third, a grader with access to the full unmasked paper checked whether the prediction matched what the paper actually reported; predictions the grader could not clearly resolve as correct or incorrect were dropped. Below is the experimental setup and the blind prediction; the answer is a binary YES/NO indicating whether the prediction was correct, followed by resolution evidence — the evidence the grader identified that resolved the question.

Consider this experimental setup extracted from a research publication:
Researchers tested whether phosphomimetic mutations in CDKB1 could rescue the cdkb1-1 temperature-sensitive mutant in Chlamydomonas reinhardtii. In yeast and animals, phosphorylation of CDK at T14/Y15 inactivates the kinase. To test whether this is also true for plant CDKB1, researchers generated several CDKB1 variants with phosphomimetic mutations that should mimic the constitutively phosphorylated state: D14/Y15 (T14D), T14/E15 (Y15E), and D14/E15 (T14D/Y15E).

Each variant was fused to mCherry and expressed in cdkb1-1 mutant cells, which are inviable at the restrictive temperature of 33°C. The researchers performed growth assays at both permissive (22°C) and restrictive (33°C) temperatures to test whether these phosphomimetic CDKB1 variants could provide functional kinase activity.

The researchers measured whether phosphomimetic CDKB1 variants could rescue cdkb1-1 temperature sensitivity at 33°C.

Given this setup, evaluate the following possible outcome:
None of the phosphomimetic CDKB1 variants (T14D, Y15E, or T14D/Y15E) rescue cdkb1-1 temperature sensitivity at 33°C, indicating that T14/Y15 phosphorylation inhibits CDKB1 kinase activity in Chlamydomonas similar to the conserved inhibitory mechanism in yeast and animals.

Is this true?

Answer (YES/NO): YES